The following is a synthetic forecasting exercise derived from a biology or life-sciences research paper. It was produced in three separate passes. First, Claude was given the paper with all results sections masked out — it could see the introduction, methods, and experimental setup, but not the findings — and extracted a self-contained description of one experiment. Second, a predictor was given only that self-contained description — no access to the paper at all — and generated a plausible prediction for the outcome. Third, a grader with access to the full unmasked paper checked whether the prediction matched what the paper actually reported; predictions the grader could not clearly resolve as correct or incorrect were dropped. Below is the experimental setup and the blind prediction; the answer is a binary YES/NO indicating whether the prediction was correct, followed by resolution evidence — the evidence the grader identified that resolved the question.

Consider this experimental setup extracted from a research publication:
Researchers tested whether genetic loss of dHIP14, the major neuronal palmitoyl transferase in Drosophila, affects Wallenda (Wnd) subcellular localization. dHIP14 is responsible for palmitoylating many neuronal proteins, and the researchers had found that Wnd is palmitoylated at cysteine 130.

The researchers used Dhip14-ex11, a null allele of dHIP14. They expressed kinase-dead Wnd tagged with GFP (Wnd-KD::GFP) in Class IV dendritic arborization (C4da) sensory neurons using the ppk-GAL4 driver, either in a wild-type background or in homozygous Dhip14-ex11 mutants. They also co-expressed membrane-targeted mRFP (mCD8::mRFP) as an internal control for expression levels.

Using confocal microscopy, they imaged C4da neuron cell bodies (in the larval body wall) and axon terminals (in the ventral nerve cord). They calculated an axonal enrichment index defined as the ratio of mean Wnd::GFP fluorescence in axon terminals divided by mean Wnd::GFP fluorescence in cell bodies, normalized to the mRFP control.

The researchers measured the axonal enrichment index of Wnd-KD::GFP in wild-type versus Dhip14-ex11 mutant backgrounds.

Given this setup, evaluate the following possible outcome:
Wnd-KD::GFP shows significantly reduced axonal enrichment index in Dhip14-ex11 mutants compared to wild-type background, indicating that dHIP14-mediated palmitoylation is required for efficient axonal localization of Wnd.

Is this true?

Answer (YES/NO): YES